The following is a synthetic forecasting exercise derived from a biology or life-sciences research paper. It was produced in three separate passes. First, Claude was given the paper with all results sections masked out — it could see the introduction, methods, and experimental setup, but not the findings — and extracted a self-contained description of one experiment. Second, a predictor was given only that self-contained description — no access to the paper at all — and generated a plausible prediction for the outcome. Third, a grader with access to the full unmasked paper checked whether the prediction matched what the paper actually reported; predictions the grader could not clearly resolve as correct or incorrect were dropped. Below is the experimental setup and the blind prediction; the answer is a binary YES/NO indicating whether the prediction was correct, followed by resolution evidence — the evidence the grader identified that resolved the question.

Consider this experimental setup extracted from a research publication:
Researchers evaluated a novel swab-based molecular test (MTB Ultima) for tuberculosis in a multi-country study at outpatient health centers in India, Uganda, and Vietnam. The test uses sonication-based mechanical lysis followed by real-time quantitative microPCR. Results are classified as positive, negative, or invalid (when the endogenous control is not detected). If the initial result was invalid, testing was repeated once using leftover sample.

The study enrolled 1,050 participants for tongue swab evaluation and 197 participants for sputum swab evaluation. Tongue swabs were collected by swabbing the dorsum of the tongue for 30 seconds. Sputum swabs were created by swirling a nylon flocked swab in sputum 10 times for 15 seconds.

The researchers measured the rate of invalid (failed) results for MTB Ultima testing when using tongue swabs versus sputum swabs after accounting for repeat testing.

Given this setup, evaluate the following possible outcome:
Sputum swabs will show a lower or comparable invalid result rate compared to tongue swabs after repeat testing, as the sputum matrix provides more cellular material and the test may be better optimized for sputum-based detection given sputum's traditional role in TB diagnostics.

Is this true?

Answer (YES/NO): YES